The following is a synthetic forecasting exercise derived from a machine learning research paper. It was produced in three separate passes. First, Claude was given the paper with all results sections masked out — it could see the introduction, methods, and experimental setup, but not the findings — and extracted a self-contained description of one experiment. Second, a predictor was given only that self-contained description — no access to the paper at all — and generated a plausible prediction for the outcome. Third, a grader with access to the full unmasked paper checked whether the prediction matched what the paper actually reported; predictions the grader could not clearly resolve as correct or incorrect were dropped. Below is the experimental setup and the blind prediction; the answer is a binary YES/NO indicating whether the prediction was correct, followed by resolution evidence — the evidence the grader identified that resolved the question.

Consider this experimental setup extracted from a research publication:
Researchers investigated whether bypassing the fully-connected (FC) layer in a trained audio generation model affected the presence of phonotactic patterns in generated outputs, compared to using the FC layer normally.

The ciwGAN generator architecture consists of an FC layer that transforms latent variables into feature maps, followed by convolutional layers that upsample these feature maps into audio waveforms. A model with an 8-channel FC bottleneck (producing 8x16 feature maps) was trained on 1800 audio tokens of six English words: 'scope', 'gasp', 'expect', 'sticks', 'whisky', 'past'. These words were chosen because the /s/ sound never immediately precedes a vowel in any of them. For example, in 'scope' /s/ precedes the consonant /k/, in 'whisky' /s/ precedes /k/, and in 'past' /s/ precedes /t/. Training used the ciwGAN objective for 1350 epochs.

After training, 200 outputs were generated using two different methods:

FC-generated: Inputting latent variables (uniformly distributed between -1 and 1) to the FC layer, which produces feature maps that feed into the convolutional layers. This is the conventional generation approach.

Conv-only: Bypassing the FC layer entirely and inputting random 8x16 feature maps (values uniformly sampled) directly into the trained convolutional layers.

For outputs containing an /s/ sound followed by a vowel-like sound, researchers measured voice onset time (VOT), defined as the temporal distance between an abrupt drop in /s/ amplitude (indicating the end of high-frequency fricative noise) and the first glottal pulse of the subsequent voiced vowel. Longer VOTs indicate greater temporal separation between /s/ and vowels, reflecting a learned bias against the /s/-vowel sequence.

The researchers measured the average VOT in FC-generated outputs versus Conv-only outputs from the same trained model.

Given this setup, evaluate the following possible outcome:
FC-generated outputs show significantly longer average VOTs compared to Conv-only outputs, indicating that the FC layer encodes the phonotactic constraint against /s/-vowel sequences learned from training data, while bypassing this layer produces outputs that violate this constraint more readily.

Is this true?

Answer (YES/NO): NO